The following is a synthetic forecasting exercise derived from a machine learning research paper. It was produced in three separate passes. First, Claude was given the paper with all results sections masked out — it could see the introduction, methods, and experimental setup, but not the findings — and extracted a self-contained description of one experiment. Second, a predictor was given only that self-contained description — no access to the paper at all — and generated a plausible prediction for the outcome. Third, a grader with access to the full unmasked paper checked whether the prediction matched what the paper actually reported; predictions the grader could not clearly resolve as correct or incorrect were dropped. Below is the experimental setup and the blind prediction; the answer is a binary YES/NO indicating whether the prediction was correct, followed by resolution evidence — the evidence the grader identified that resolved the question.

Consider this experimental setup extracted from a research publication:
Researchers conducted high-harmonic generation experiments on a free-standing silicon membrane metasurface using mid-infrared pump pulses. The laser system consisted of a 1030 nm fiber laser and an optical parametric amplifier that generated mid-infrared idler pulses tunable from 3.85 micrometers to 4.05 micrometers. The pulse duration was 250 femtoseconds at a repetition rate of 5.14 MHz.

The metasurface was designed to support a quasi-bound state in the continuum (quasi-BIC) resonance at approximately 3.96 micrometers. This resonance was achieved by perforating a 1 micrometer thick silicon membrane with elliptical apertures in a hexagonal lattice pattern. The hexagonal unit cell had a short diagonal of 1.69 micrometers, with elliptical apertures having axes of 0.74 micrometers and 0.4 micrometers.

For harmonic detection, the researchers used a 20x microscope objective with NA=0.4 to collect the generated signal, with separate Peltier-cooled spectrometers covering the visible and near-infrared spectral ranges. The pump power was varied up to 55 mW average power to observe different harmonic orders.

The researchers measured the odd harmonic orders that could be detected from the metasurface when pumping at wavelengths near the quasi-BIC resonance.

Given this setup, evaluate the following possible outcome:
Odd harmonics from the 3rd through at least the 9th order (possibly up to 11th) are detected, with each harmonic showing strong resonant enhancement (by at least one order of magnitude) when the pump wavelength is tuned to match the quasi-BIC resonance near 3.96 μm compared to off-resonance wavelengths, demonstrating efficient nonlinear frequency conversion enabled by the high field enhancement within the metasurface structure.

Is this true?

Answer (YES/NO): NO